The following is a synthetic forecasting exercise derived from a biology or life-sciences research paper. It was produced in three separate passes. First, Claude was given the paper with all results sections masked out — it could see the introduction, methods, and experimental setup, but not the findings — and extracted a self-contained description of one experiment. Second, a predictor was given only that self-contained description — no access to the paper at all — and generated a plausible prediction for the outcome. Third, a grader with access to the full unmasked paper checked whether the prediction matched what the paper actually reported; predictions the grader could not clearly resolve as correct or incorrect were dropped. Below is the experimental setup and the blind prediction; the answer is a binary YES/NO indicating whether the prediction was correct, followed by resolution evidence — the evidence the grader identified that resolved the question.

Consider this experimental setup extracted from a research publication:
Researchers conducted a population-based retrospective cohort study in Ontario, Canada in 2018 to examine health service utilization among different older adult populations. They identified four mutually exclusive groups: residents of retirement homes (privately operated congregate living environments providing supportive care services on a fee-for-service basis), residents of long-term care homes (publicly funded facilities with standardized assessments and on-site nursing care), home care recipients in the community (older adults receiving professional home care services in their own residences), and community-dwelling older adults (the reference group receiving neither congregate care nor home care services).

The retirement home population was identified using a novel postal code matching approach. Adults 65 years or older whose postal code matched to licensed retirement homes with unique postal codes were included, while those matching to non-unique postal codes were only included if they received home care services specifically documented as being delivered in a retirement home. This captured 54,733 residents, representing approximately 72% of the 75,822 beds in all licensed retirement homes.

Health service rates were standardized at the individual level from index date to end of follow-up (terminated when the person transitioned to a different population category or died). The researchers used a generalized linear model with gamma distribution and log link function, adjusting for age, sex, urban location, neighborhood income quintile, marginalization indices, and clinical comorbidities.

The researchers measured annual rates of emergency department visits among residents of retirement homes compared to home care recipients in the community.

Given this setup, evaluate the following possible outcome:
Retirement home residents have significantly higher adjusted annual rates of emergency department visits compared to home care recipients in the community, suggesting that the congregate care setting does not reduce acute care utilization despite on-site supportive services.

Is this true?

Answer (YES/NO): YES